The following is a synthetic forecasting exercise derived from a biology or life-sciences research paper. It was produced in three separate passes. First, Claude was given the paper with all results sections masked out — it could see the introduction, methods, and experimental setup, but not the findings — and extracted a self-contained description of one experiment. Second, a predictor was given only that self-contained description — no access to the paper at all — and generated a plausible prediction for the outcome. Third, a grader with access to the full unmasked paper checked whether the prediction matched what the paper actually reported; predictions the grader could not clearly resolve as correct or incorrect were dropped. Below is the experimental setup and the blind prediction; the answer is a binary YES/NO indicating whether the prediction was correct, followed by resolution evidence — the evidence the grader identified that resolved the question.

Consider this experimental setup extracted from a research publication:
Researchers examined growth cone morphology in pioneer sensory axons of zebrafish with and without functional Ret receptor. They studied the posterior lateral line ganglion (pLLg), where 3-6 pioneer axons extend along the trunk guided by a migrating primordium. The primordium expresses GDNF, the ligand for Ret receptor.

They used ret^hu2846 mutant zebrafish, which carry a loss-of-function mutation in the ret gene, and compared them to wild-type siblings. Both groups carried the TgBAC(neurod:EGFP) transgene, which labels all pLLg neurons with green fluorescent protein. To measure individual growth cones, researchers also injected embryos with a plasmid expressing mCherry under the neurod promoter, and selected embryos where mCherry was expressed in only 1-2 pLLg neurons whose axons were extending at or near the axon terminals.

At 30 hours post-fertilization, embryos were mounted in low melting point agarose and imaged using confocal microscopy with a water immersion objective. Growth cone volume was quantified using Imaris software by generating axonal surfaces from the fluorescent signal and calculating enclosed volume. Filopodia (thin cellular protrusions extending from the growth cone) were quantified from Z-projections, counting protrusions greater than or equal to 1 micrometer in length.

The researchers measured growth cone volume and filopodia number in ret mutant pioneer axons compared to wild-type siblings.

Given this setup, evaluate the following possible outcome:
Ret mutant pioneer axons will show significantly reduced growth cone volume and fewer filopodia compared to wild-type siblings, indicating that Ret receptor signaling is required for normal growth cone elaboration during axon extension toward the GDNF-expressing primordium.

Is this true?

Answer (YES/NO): YES